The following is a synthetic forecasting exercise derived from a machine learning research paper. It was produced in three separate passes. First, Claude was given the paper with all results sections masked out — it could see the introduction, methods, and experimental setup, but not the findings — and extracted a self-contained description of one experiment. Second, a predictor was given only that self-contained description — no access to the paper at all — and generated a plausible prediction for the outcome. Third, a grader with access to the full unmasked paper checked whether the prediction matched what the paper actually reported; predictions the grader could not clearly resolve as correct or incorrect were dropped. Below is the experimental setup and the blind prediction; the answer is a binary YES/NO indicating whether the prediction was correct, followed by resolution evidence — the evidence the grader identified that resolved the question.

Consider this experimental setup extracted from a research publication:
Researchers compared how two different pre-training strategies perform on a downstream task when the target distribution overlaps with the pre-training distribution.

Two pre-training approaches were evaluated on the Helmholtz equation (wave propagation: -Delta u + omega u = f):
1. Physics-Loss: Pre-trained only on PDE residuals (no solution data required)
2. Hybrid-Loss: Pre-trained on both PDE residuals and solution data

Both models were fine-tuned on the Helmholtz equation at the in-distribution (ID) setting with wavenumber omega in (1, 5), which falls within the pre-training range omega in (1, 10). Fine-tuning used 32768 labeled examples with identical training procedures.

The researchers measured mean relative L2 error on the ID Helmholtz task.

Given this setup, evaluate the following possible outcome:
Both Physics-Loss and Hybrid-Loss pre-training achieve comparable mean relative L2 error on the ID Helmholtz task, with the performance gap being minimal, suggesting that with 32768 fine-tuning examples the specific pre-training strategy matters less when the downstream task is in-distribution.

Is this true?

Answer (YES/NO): YES